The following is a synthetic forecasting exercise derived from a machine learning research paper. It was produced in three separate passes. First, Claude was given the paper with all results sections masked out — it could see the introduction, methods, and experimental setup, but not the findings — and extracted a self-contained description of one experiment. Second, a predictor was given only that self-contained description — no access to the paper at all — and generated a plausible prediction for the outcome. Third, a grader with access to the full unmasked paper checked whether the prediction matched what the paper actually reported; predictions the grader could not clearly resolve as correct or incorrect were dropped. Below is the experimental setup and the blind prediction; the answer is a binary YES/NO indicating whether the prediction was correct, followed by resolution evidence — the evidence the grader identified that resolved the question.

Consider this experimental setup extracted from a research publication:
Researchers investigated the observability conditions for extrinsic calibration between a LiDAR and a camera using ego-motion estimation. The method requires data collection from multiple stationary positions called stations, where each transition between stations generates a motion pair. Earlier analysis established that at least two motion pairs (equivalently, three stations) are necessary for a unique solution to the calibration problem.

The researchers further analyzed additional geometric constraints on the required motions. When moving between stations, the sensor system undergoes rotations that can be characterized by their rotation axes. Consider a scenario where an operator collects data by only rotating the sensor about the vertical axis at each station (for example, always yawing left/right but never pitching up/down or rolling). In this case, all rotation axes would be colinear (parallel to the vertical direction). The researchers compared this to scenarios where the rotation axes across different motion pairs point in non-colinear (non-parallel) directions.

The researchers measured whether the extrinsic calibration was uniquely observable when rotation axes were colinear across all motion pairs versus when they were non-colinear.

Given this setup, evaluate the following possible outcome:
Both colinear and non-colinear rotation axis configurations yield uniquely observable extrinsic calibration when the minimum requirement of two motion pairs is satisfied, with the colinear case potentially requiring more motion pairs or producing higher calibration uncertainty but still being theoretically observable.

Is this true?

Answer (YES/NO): NO